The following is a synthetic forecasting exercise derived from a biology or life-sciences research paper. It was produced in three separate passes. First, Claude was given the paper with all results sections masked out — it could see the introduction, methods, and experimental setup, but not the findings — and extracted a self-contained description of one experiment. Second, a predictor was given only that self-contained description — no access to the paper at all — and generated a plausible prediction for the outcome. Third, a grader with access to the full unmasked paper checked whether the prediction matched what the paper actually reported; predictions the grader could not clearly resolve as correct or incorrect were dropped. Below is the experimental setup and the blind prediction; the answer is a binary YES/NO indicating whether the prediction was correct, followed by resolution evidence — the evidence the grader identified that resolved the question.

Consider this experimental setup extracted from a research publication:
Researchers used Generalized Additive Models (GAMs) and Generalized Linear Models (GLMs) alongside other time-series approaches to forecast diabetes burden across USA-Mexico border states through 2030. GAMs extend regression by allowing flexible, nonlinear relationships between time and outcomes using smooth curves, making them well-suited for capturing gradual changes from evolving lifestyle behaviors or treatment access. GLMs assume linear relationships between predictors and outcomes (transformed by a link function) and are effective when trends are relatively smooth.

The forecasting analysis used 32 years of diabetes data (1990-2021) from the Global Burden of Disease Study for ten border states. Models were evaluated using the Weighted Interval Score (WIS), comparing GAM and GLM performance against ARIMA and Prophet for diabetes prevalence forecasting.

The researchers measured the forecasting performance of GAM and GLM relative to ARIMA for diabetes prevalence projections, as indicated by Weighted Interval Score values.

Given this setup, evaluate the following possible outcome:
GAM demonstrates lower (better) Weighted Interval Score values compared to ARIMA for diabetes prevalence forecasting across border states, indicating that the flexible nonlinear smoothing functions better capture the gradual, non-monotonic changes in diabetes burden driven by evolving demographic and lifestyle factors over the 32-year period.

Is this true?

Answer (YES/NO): NO